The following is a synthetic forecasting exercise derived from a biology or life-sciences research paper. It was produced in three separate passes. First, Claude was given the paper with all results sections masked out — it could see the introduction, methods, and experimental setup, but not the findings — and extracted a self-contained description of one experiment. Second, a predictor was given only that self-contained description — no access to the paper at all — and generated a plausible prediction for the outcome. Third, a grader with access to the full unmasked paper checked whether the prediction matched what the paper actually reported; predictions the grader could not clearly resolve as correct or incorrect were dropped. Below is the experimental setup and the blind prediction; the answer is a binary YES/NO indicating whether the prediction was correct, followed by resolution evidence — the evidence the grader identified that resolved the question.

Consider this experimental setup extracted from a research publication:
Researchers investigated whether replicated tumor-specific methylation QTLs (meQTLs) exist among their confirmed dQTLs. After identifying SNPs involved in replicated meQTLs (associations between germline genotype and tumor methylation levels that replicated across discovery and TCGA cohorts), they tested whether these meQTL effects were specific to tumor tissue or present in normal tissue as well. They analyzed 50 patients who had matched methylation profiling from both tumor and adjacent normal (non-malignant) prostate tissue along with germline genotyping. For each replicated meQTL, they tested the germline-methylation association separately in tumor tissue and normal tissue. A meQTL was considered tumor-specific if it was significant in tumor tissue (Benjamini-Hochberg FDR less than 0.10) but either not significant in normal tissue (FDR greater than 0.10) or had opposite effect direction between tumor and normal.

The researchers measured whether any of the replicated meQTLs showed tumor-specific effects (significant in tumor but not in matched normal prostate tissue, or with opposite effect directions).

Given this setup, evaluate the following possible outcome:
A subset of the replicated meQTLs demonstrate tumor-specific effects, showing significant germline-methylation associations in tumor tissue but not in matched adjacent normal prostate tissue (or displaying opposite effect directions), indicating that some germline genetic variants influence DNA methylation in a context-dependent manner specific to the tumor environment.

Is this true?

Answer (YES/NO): YES